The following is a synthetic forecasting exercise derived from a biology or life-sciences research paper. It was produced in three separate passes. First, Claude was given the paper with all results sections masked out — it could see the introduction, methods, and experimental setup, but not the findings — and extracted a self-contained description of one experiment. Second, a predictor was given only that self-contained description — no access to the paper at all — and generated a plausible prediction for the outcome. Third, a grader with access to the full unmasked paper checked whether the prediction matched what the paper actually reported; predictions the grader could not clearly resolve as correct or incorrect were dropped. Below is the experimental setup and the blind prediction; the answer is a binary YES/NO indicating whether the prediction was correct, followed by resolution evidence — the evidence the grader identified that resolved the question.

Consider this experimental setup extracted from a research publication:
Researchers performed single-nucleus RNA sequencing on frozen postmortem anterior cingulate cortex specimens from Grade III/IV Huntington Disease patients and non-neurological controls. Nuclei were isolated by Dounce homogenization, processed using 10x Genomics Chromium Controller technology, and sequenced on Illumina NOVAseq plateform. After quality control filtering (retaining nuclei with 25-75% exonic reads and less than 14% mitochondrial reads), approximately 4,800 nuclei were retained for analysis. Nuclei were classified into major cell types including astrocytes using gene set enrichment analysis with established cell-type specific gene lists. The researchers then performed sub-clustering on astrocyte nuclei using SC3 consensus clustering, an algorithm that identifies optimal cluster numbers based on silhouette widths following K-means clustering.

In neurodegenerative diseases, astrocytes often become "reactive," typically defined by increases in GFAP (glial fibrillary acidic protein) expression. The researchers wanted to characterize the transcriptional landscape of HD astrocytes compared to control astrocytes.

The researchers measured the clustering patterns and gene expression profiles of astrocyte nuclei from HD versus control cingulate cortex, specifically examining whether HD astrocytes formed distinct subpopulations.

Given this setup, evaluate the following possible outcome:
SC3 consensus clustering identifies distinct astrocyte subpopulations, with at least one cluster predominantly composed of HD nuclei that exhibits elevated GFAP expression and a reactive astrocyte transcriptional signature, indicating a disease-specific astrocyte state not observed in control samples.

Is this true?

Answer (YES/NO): YES